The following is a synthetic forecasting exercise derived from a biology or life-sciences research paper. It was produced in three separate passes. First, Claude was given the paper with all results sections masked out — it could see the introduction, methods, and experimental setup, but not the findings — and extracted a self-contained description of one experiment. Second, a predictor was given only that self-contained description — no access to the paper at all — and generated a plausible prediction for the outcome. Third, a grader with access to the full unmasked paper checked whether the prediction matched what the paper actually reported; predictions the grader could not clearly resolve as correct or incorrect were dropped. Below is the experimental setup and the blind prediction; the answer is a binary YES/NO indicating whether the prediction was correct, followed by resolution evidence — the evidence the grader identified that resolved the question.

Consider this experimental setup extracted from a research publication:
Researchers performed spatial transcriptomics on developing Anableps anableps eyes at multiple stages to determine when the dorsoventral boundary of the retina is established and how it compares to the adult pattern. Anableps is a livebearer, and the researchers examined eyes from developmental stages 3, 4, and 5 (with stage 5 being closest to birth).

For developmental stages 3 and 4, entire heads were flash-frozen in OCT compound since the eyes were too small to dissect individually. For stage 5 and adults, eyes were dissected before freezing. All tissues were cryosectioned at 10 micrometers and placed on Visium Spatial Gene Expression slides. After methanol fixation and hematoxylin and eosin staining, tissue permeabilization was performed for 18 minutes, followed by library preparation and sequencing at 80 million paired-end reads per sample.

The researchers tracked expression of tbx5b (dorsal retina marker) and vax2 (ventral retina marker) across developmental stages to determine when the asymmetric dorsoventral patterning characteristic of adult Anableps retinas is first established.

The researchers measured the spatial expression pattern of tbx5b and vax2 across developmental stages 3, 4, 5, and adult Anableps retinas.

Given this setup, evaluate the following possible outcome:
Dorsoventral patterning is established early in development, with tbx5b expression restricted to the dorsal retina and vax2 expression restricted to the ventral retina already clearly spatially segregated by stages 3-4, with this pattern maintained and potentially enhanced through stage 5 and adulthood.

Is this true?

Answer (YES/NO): NO